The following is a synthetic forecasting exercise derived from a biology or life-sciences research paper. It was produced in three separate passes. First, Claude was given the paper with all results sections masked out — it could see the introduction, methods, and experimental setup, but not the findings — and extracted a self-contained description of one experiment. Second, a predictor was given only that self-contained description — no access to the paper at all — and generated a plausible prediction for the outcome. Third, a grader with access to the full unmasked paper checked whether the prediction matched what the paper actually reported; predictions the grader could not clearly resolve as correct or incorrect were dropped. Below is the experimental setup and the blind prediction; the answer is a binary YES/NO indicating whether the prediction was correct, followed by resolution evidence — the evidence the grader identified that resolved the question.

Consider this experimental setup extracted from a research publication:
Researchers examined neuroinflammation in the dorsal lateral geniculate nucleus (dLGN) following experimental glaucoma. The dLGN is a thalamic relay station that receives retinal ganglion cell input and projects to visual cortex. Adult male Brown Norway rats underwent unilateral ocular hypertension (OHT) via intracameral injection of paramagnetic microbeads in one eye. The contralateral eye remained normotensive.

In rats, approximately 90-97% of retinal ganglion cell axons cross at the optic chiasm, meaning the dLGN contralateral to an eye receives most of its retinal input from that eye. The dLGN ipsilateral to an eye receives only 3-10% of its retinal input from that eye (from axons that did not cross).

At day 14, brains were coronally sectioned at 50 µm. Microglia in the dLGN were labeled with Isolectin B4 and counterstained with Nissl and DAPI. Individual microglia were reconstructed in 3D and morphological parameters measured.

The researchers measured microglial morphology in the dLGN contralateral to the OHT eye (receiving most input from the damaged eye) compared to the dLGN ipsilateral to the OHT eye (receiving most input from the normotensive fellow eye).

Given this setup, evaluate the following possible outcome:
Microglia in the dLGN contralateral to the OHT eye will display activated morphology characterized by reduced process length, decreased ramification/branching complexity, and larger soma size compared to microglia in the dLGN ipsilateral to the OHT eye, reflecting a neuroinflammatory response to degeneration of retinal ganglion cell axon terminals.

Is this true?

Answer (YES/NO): NO